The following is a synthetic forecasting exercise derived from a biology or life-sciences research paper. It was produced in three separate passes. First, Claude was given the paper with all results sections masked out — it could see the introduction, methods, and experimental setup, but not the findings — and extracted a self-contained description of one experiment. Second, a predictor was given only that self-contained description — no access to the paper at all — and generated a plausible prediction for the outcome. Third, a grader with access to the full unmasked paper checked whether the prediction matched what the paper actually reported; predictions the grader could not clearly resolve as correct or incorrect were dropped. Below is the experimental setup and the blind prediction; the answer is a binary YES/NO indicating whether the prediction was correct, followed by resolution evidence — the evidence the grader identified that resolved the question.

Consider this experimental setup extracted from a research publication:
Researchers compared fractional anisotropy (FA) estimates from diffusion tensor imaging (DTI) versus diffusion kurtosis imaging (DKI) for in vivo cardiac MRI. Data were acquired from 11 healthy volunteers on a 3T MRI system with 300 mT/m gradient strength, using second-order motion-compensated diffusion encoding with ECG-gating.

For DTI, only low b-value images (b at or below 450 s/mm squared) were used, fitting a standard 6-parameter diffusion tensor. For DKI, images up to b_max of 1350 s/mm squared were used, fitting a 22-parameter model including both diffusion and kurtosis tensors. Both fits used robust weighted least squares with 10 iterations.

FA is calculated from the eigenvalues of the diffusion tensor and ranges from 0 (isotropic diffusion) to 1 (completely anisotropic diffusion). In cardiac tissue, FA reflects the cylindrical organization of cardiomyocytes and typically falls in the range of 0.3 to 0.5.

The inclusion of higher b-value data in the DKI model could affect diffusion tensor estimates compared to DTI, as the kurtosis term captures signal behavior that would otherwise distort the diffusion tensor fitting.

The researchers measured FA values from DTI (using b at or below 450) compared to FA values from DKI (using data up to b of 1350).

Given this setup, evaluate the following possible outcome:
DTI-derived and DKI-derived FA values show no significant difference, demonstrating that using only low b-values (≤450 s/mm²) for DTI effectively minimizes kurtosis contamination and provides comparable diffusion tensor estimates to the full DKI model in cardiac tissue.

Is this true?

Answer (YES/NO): NO